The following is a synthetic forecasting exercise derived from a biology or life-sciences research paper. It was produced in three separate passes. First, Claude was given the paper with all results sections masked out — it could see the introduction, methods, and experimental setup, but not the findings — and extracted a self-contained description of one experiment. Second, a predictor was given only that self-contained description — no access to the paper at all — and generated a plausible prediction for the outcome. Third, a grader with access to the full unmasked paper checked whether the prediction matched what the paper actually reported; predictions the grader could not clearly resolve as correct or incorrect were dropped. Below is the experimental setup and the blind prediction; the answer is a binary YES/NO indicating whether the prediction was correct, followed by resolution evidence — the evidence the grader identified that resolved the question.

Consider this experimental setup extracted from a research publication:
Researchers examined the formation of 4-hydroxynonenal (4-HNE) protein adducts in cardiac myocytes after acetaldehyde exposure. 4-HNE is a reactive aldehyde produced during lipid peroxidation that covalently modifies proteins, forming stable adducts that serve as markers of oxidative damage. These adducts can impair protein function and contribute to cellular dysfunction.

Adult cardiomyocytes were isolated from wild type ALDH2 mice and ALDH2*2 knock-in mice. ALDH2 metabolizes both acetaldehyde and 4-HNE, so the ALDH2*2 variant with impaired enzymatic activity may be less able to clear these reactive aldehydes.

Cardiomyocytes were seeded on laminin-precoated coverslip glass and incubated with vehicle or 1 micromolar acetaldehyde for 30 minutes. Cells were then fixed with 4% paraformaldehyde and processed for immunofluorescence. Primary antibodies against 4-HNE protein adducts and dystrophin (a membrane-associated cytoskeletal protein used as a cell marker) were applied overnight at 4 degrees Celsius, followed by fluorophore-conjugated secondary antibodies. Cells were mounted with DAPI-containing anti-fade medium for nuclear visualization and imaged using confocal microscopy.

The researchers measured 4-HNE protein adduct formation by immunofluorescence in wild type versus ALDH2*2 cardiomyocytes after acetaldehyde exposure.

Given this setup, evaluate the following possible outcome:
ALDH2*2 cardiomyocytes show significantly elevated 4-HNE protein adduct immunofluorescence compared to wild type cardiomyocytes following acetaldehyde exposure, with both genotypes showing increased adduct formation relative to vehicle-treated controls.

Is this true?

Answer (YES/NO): YES